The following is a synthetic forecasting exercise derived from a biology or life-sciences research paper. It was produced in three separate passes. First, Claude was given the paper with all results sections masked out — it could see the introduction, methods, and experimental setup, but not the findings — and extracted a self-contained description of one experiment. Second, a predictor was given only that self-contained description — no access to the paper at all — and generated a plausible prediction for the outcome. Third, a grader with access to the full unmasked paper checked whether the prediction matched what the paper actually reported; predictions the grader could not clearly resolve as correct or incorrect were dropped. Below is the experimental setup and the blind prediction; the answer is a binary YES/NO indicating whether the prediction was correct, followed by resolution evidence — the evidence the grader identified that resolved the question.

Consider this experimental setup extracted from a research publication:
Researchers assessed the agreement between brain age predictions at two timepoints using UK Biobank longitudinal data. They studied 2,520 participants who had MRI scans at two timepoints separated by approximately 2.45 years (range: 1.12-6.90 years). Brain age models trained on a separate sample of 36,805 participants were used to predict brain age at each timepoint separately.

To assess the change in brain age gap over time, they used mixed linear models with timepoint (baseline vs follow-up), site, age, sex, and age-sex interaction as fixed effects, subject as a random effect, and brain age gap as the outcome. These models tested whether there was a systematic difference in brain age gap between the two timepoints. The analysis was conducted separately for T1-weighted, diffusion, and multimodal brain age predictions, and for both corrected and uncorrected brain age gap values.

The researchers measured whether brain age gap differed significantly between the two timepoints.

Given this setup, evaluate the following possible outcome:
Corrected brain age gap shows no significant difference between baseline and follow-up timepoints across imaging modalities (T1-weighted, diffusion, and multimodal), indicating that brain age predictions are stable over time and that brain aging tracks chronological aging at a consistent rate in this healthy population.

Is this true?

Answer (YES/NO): NO